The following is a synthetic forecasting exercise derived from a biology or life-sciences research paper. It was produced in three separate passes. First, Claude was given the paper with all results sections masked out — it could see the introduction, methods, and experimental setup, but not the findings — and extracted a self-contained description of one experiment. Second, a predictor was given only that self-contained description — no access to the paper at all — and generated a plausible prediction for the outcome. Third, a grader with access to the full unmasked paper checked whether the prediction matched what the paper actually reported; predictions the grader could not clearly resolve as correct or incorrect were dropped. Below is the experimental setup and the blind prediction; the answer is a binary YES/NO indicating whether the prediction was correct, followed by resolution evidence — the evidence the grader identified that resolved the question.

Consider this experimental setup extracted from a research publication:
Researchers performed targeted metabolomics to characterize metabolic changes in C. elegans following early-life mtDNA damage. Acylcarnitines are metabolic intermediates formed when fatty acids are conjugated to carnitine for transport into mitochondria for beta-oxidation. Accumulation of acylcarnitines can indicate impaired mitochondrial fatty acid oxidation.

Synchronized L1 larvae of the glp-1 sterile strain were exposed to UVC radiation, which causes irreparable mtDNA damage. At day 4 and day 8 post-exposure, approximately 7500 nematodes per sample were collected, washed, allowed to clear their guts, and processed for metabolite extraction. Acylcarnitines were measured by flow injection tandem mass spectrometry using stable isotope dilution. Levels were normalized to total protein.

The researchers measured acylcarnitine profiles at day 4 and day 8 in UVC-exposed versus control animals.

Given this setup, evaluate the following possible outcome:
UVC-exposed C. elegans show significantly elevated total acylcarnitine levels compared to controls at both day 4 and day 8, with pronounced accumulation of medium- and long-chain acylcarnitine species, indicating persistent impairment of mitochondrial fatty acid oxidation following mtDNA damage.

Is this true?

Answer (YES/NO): NO